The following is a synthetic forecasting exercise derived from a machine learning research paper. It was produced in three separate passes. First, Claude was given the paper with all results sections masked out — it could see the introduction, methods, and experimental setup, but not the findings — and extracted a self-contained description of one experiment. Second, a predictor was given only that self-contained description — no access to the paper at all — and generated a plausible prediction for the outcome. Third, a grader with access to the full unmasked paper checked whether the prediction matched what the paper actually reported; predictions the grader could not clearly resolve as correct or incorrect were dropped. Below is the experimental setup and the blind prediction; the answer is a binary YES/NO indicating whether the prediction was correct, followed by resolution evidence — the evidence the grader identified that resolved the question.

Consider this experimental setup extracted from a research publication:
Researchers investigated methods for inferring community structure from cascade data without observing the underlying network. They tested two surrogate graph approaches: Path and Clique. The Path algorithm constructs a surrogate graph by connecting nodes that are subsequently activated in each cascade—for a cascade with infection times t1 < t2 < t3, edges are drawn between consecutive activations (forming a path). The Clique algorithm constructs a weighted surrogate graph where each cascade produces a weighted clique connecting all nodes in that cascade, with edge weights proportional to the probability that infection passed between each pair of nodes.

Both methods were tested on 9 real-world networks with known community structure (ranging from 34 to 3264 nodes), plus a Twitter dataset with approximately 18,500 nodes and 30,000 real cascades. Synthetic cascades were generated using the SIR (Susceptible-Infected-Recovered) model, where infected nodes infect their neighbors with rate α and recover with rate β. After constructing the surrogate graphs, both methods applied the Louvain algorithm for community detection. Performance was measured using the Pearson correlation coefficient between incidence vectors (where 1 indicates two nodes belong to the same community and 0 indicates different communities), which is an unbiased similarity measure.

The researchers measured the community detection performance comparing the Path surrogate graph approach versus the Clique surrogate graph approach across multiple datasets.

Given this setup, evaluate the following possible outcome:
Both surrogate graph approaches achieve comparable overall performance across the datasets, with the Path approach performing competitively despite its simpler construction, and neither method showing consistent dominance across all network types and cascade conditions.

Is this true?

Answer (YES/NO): NO